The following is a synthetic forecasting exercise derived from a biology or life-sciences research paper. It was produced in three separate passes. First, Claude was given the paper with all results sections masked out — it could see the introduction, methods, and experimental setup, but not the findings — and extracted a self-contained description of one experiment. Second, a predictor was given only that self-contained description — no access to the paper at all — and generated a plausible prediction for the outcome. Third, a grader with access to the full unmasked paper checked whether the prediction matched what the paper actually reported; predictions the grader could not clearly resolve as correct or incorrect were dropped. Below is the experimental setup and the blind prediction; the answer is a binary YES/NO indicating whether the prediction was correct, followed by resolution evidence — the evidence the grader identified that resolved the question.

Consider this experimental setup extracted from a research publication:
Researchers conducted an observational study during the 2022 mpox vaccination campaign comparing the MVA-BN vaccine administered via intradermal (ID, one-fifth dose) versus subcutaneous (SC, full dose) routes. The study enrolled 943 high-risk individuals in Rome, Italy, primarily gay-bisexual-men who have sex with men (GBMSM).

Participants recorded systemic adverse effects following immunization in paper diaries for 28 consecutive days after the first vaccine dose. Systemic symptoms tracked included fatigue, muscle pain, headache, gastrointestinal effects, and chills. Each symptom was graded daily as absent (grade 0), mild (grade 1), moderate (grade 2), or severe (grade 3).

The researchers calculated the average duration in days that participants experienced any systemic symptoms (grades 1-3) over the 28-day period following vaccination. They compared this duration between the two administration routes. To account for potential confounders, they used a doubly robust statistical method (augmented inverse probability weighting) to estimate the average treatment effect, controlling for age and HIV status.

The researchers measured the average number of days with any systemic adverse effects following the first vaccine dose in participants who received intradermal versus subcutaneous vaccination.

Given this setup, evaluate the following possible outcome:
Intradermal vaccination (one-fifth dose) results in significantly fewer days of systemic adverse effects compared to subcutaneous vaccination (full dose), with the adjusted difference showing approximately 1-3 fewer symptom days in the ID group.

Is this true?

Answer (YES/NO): NO